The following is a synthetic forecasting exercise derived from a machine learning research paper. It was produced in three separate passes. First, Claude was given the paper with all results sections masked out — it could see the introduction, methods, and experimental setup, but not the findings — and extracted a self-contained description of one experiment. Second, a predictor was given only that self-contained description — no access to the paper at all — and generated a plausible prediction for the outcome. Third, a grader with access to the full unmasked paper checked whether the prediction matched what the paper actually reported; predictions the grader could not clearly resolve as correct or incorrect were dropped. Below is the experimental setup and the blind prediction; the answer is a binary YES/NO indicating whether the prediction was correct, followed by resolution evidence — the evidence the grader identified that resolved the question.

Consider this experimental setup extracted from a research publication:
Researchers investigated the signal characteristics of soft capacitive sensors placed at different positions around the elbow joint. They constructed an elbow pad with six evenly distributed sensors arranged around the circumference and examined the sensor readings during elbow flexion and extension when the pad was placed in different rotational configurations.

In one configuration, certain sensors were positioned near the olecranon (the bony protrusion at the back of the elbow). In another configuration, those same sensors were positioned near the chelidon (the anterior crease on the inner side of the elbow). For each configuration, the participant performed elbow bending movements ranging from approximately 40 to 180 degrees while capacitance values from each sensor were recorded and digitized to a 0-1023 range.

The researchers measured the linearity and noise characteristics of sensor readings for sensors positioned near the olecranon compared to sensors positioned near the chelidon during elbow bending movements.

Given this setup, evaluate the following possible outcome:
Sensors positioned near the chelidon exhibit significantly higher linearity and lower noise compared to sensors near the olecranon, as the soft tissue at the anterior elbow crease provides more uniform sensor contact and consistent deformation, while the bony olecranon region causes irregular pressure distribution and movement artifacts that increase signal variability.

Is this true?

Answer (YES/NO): NO